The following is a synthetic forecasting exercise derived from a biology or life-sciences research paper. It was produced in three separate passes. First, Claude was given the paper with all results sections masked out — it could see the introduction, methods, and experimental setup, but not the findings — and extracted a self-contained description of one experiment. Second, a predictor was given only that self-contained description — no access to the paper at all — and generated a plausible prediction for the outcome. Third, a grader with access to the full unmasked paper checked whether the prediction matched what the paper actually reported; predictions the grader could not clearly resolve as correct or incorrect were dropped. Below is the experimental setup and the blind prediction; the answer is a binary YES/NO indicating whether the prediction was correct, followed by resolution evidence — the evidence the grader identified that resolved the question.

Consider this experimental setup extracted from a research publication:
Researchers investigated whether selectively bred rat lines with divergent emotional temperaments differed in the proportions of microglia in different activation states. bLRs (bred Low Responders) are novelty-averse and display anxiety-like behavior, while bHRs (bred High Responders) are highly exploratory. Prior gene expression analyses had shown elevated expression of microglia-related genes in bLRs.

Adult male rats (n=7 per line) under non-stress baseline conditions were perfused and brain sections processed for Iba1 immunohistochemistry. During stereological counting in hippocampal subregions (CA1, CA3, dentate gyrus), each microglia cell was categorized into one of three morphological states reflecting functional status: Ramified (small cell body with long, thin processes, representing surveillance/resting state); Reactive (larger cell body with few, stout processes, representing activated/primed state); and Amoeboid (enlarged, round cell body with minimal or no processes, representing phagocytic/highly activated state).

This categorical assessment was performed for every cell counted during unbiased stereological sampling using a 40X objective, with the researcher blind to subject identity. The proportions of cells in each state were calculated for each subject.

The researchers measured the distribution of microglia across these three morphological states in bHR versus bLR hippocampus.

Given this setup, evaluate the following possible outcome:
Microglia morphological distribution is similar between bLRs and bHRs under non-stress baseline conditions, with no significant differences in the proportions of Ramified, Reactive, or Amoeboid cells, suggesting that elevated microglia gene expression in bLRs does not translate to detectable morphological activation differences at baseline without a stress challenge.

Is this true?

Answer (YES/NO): YES